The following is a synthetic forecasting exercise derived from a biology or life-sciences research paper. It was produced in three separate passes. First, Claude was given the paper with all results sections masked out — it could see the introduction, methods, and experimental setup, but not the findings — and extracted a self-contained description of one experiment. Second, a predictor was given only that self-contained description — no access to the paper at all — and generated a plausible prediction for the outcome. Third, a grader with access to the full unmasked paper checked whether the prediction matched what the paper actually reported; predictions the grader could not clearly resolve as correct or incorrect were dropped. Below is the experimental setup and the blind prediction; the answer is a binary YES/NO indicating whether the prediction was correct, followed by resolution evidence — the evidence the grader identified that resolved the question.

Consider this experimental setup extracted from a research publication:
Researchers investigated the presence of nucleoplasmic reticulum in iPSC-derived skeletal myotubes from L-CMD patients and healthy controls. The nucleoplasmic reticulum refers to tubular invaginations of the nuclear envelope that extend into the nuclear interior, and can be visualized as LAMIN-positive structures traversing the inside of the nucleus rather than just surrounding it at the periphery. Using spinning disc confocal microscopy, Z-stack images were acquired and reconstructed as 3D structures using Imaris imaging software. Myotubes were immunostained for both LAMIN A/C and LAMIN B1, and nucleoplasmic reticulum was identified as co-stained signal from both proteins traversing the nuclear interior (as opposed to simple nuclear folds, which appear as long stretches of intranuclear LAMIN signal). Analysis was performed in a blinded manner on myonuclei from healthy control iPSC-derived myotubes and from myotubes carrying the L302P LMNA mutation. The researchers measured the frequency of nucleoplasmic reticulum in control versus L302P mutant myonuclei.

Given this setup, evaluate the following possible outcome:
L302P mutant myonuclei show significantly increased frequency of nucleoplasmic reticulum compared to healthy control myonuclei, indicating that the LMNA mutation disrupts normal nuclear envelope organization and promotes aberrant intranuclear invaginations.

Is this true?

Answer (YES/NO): NO